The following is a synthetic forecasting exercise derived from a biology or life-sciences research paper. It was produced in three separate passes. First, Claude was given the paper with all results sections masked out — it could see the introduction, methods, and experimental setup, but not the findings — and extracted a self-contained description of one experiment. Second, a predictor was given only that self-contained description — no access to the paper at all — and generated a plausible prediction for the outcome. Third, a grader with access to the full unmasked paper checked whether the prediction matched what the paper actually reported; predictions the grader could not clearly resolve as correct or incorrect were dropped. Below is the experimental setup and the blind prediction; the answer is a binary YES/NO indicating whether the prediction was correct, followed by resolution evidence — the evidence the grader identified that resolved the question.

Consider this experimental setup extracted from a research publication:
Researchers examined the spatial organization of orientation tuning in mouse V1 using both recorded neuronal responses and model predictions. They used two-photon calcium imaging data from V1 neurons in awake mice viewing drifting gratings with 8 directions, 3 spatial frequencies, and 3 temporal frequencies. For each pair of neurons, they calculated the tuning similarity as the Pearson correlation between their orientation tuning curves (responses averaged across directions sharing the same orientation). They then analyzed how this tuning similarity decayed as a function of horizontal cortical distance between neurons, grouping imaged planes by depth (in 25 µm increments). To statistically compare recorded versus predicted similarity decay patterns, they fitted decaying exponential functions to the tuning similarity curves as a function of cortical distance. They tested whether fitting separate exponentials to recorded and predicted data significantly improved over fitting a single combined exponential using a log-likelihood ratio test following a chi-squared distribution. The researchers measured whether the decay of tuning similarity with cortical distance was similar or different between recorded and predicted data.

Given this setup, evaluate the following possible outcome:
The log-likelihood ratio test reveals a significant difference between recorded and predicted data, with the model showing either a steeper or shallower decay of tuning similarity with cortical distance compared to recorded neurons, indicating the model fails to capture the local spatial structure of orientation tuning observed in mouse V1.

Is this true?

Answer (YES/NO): NO